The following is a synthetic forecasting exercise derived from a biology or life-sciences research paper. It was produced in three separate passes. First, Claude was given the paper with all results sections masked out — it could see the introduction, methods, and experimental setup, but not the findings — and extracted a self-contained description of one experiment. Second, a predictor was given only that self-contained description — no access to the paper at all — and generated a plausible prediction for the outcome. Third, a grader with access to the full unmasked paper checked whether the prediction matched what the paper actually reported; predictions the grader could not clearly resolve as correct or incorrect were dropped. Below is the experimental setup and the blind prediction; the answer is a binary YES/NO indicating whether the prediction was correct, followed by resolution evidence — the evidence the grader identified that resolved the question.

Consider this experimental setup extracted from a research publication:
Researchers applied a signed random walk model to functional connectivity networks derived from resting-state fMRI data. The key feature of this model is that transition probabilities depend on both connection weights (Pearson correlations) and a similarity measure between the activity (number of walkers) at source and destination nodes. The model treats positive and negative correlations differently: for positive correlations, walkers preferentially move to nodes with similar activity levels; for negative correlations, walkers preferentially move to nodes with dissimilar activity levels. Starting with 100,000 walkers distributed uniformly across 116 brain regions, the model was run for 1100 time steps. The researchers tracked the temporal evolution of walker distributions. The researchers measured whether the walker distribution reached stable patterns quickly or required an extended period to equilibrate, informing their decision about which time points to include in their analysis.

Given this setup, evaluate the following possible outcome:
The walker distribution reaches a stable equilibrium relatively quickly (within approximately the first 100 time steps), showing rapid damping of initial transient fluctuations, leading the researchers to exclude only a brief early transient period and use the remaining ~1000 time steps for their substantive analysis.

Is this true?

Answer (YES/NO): YES